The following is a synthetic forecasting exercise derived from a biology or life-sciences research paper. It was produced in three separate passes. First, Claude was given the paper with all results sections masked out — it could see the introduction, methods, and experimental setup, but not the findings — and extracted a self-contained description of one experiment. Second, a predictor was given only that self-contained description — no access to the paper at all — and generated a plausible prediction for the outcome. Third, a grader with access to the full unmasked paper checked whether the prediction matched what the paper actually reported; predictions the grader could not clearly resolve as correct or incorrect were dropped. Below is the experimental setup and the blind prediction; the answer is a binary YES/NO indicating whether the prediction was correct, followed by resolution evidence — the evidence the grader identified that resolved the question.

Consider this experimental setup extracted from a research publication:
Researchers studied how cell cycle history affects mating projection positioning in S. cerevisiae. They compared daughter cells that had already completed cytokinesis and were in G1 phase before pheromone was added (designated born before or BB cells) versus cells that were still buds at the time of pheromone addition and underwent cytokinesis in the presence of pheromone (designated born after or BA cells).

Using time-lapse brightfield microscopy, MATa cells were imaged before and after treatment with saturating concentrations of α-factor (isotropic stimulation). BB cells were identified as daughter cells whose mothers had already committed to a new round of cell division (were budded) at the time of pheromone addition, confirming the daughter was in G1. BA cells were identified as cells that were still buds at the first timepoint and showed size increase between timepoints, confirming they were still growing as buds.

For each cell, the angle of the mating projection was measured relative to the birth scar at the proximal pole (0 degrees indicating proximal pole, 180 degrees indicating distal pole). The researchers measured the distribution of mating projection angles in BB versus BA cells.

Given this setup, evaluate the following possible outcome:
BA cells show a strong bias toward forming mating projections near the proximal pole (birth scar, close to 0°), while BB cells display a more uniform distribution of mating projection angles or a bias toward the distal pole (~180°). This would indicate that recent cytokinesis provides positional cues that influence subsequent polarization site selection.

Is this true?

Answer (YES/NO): YES